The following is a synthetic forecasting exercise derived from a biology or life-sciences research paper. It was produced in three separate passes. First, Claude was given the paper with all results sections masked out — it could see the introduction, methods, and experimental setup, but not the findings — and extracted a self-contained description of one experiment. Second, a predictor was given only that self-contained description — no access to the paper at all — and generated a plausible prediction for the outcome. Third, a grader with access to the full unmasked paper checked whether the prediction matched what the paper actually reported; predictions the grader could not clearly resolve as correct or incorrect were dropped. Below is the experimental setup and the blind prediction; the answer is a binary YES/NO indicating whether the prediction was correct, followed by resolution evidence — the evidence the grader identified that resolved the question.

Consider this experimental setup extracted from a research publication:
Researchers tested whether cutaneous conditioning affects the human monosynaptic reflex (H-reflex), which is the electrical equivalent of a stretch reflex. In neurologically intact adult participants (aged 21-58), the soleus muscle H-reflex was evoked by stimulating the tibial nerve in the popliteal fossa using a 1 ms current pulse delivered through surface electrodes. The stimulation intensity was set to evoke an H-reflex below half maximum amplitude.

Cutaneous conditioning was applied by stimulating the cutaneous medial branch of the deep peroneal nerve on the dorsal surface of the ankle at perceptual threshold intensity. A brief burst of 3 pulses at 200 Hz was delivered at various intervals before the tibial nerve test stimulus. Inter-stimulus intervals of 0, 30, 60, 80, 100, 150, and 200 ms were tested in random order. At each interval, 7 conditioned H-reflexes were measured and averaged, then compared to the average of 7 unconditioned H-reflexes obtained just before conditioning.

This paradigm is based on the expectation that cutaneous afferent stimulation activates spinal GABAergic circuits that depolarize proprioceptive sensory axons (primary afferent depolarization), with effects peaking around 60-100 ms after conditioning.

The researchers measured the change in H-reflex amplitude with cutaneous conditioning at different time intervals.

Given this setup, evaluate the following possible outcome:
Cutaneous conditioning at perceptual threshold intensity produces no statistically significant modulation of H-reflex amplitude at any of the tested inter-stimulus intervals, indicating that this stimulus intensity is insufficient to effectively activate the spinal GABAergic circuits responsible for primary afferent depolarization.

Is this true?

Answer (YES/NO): NO